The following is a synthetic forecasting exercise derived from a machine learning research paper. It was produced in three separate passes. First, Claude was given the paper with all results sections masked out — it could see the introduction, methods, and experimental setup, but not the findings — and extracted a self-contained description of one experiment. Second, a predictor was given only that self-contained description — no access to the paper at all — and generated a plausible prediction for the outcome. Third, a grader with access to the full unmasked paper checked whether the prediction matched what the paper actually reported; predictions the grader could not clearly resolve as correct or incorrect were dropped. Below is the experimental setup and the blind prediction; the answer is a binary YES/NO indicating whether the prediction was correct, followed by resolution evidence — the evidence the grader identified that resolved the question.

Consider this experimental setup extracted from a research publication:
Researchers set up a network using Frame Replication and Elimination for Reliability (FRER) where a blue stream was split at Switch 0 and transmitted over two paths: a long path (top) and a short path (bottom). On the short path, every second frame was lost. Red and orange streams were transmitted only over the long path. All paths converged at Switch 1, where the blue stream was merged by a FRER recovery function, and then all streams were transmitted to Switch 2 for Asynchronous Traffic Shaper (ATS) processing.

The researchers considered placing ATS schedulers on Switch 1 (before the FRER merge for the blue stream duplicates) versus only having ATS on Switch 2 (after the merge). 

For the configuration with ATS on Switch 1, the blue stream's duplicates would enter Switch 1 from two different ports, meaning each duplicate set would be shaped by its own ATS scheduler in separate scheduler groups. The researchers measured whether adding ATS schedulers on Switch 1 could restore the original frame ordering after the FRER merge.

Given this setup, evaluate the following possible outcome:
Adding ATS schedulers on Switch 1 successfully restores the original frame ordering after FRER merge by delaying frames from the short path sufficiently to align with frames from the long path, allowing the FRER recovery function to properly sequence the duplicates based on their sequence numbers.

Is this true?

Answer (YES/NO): NO